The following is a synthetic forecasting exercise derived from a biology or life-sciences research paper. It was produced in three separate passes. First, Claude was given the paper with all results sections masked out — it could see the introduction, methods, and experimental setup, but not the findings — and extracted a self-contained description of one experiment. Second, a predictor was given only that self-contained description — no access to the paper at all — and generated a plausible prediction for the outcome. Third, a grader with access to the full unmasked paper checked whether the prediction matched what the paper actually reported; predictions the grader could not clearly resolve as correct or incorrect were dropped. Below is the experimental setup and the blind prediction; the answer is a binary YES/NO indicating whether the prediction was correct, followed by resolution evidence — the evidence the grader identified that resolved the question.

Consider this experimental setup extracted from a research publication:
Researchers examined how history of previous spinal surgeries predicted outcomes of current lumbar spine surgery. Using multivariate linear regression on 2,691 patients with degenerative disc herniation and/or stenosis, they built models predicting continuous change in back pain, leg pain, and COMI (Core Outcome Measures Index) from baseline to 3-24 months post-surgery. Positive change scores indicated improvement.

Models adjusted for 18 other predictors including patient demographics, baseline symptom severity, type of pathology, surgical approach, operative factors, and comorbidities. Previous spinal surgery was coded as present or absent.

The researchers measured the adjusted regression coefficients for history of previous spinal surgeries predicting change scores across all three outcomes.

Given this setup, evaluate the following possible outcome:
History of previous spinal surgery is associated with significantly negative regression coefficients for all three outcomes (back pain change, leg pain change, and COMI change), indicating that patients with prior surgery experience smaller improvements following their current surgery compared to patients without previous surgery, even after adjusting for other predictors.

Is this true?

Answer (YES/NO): YES